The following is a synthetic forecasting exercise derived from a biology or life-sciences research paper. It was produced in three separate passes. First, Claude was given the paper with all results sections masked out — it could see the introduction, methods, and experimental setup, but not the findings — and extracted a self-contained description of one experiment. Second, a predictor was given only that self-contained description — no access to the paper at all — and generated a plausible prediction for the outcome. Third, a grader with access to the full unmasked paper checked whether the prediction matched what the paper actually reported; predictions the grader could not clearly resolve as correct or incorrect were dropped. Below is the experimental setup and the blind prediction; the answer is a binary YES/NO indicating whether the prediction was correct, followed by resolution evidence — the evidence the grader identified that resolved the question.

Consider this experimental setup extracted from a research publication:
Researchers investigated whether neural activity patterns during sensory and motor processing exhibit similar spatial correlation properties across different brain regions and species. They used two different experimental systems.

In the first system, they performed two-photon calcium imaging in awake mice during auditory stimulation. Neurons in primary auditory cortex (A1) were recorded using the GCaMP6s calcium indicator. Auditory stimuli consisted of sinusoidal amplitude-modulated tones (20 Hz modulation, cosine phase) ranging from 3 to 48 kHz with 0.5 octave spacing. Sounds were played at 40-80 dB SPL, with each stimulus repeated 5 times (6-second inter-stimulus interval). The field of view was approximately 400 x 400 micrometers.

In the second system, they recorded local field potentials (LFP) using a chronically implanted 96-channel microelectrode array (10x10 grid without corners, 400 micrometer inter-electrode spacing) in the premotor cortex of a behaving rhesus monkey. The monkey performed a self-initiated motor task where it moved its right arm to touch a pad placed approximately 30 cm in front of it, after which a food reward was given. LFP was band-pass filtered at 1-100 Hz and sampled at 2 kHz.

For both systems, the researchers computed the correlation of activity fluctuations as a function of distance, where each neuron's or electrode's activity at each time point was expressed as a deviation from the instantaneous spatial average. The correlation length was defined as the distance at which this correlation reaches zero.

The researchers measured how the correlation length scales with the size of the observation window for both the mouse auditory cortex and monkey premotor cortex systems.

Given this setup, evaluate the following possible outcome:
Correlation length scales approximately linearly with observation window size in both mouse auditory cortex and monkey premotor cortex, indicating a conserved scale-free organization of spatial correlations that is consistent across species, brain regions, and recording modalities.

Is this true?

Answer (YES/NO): YES